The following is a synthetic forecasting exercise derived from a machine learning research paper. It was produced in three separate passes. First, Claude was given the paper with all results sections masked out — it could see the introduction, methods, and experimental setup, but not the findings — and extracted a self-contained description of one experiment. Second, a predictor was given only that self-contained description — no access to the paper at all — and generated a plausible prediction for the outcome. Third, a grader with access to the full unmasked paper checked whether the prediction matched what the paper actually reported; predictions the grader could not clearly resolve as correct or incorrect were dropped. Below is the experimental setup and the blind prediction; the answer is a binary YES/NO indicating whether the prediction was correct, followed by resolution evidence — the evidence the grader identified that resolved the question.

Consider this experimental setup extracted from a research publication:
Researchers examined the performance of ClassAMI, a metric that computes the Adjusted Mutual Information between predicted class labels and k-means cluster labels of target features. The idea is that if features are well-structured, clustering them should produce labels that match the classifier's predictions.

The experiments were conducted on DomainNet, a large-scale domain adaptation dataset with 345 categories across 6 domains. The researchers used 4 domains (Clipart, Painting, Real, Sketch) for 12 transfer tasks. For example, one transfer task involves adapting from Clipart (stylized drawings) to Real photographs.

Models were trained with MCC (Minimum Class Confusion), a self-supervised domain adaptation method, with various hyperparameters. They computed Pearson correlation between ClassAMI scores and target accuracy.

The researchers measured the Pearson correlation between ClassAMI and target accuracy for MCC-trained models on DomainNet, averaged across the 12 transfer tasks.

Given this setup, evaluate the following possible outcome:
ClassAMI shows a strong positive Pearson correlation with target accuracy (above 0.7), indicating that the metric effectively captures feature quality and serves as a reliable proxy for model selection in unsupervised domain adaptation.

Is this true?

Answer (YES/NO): YES